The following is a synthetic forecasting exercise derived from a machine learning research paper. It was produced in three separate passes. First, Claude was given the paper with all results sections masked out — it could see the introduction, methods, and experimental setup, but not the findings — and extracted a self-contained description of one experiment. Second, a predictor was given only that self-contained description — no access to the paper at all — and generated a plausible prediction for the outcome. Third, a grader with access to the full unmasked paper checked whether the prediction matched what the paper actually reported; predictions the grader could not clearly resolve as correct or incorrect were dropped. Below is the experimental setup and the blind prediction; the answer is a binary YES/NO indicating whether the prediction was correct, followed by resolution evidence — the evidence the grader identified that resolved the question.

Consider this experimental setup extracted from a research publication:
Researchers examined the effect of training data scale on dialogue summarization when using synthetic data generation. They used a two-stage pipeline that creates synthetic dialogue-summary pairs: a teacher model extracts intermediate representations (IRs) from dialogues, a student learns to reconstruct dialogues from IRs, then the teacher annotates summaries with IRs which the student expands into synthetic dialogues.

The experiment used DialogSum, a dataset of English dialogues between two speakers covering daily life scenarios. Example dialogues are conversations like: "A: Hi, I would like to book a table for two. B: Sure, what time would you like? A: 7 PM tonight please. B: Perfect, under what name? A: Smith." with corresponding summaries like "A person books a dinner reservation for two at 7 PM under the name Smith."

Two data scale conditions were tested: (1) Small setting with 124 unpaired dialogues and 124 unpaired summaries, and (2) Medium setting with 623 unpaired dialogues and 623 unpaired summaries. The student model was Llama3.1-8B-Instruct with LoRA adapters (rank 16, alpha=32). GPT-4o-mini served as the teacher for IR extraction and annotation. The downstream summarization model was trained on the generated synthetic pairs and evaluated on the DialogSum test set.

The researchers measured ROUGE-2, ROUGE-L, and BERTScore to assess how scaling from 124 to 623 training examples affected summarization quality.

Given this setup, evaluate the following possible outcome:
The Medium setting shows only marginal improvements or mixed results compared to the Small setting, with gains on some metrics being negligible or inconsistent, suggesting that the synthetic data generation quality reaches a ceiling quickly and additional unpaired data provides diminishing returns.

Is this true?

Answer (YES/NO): NO